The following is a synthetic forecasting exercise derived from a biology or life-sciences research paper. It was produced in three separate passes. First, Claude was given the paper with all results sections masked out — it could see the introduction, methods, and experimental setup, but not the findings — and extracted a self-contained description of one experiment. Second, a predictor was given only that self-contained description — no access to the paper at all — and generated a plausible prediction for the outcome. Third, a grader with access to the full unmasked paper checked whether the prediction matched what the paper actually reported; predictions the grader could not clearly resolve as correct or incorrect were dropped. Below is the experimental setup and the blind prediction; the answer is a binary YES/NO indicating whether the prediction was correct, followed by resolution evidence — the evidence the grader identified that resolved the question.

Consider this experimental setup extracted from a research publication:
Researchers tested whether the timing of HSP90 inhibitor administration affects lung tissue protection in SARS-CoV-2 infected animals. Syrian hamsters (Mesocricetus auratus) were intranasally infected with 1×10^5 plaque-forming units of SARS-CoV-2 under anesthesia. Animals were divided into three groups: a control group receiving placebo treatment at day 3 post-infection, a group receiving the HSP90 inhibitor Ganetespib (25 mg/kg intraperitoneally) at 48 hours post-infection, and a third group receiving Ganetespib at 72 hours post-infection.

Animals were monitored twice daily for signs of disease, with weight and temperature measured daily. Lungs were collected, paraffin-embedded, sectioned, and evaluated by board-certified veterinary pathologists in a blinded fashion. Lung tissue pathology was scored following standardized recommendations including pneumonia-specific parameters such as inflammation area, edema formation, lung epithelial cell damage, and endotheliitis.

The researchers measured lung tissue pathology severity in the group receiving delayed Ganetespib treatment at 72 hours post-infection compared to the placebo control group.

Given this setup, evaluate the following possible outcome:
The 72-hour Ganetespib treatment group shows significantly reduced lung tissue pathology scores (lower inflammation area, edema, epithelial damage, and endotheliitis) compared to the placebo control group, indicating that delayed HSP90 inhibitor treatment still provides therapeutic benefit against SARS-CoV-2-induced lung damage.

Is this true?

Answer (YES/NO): NO